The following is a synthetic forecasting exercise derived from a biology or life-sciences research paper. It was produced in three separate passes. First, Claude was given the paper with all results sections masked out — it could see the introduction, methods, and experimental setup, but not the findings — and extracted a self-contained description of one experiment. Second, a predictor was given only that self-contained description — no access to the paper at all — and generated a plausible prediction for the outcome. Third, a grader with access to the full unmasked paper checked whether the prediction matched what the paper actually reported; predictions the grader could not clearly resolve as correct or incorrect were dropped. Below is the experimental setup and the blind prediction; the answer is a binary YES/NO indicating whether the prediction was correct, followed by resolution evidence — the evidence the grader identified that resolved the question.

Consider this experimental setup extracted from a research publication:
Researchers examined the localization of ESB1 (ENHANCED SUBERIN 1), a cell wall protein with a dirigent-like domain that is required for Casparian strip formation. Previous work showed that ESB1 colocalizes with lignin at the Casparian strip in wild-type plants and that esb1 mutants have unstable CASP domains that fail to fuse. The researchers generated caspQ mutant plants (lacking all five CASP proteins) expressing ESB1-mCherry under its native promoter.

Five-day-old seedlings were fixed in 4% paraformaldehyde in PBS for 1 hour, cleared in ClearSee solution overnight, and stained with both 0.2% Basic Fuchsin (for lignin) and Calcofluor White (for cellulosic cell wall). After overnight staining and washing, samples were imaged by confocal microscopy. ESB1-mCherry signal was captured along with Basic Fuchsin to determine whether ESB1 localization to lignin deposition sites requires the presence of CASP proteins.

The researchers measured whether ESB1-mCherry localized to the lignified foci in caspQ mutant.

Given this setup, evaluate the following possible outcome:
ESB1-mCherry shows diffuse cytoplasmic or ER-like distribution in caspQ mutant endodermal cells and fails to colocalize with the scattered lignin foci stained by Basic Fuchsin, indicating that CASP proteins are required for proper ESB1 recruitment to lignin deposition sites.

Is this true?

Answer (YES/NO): NO